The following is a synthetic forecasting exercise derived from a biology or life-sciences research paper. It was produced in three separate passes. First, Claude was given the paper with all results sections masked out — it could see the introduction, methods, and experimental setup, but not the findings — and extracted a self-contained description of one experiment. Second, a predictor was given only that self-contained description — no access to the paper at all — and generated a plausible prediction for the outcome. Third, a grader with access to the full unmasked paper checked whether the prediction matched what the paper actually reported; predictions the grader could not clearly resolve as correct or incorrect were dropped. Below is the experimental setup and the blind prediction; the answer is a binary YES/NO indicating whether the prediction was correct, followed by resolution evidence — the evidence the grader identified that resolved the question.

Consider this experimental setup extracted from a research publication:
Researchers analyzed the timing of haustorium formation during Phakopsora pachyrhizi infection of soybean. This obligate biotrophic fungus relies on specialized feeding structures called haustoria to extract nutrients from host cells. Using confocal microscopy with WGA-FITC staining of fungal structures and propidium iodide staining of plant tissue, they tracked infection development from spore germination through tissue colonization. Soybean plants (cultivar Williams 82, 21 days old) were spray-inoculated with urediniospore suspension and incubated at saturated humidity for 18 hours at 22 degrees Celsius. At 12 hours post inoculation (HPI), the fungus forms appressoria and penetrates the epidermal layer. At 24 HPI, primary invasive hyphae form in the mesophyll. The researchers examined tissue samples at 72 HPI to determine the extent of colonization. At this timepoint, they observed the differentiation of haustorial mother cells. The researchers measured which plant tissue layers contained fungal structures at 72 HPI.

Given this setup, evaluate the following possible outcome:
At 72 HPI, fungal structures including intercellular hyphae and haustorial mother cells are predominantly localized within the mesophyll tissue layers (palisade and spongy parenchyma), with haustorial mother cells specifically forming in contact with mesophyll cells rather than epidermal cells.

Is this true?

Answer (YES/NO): YES